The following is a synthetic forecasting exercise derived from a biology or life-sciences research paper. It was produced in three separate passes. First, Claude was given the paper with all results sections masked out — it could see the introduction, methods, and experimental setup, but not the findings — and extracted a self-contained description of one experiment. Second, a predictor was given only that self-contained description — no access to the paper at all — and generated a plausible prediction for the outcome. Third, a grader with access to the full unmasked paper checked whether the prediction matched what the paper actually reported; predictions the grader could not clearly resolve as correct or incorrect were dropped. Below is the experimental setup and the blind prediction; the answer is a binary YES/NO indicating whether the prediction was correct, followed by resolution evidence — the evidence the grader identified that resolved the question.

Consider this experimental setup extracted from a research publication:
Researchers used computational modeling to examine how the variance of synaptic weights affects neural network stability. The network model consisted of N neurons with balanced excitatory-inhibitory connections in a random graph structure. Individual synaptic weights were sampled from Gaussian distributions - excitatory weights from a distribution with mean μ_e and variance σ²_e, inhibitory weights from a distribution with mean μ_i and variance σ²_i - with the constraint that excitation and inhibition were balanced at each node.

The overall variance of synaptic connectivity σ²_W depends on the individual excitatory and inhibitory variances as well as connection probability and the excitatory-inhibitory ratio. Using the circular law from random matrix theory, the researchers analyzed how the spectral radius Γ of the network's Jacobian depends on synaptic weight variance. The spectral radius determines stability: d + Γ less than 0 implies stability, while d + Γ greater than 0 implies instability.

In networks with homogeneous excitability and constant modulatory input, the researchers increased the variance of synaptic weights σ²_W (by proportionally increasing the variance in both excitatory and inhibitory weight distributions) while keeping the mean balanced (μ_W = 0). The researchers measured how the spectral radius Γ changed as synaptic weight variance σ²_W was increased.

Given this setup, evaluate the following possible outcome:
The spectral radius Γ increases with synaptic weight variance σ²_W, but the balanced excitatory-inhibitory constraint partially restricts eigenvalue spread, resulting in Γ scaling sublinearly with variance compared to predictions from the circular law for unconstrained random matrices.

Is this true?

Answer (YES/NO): NO